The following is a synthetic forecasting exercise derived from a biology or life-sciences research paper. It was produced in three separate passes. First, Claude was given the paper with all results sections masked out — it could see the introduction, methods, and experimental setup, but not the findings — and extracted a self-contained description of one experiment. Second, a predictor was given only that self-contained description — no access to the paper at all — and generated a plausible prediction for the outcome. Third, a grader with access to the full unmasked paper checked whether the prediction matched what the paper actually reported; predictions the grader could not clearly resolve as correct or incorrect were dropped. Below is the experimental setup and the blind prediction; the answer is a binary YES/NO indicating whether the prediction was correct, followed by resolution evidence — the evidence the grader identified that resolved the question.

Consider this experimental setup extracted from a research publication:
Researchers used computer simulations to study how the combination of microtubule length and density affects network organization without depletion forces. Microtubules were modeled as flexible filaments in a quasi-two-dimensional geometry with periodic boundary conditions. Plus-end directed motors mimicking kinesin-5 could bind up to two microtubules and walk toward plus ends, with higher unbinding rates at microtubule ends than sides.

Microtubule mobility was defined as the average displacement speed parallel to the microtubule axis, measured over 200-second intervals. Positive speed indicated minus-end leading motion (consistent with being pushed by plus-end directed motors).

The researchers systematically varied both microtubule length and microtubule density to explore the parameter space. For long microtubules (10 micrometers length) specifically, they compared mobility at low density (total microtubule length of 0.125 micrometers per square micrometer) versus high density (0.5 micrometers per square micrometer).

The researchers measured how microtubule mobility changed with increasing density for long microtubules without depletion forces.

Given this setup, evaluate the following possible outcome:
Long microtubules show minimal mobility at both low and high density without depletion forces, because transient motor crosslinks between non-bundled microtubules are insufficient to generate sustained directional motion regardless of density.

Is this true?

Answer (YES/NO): NO